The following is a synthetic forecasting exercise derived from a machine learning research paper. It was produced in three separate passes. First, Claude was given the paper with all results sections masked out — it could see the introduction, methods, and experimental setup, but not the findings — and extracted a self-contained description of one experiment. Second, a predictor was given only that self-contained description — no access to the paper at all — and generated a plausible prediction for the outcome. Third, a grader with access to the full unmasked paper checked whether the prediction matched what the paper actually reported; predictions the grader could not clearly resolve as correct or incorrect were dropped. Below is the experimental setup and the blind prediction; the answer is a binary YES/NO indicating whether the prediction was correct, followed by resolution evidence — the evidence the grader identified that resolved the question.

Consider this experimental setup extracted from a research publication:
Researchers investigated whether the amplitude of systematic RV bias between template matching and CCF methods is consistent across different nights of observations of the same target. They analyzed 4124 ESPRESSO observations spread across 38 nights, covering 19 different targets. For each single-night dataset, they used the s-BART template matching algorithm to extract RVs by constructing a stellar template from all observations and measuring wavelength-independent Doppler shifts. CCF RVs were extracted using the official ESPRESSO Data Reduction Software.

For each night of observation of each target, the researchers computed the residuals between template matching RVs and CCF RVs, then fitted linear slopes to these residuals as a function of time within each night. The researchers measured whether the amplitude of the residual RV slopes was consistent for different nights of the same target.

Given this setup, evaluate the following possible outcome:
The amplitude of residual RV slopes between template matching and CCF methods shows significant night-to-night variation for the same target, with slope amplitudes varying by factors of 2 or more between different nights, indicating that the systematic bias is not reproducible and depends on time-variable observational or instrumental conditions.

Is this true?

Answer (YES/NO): YES